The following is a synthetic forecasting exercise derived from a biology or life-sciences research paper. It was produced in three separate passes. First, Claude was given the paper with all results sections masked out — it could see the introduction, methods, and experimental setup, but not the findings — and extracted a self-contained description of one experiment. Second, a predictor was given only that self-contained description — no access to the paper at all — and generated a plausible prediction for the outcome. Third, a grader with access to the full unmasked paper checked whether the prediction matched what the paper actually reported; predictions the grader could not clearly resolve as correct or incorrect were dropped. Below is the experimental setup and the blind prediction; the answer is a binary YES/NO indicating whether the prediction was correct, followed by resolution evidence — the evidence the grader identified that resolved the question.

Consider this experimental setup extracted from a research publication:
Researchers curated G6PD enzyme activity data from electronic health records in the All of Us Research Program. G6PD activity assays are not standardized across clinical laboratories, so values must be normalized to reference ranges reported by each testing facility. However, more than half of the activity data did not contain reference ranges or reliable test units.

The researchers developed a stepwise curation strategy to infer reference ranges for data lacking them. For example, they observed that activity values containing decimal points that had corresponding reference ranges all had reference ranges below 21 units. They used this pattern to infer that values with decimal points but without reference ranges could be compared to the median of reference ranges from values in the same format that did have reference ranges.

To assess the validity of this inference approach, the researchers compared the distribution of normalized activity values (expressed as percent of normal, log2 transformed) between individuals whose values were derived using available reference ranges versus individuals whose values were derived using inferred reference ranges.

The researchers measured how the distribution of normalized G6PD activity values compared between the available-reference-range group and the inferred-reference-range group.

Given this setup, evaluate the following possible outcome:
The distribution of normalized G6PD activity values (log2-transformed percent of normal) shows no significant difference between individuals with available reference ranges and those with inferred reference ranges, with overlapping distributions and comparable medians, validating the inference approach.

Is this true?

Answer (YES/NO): YES